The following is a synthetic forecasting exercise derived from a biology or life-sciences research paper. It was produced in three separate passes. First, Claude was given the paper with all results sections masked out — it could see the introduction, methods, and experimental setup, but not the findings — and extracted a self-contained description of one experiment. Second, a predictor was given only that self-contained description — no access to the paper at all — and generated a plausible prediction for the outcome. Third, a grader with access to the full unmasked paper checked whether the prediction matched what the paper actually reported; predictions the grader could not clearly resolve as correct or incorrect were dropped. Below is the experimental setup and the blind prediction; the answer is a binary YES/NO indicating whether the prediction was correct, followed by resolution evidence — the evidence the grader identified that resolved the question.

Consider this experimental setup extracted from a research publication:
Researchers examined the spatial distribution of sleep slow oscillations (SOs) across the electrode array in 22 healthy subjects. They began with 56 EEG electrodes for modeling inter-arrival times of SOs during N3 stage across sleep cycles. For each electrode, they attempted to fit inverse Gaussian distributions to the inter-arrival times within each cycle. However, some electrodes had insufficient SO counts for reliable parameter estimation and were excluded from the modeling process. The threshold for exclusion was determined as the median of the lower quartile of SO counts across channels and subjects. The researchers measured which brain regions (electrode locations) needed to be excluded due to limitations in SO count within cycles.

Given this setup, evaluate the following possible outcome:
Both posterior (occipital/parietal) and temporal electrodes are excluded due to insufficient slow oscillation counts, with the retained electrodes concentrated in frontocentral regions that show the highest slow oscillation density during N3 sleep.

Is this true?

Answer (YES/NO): NO